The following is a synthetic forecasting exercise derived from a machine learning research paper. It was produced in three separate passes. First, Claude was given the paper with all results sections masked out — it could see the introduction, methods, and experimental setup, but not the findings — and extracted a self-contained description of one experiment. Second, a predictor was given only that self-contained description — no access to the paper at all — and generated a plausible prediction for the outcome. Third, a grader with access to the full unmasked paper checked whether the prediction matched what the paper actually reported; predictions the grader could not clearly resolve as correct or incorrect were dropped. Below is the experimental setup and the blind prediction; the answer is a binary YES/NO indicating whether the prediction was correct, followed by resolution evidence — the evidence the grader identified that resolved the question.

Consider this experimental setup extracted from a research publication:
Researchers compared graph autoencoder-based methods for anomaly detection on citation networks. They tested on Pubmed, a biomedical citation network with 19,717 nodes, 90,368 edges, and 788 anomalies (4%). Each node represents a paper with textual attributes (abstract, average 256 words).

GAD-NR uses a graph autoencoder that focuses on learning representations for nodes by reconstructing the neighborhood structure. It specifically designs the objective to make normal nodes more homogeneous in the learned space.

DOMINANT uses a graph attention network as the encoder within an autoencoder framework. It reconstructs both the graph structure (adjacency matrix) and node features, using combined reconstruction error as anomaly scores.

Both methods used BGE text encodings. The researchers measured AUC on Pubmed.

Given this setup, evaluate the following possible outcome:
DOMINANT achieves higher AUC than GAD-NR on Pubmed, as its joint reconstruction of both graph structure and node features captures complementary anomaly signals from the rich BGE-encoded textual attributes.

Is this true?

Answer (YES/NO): YES